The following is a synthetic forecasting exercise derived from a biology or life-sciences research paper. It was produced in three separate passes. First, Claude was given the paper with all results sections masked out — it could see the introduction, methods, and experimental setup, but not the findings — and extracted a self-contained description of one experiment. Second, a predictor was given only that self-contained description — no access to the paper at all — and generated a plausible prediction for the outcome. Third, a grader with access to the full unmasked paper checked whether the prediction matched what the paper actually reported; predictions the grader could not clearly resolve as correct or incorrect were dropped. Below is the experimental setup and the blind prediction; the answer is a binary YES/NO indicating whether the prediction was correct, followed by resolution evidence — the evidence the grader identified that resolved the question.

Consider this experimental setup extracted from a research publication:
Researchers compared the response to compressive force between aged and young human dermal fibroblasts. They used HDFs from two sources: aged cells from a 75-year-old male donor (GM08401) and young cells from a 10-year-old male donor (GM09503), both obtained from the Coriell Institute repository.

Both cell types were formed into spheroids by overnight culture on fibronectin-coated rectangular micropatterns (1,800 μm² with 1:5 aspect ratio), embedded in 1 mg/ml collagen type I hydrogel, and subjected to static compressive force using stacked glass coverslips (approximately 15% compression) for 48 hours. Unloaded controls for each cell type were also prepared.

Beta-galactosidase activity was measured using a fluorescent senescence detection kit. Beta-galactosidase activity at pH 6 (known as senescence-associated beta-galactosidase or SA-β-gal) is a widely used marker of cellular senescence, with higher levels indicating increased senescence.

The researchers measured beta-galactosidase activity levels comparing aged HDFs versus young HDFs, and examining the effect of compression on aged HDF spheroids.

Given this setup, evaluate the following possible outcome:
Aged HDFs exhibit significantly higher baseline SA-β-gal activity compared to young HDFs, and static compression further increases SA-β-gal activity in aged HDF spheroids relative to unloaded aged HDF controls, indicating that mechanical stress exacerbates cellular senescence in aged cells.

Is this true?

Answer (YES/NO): NO